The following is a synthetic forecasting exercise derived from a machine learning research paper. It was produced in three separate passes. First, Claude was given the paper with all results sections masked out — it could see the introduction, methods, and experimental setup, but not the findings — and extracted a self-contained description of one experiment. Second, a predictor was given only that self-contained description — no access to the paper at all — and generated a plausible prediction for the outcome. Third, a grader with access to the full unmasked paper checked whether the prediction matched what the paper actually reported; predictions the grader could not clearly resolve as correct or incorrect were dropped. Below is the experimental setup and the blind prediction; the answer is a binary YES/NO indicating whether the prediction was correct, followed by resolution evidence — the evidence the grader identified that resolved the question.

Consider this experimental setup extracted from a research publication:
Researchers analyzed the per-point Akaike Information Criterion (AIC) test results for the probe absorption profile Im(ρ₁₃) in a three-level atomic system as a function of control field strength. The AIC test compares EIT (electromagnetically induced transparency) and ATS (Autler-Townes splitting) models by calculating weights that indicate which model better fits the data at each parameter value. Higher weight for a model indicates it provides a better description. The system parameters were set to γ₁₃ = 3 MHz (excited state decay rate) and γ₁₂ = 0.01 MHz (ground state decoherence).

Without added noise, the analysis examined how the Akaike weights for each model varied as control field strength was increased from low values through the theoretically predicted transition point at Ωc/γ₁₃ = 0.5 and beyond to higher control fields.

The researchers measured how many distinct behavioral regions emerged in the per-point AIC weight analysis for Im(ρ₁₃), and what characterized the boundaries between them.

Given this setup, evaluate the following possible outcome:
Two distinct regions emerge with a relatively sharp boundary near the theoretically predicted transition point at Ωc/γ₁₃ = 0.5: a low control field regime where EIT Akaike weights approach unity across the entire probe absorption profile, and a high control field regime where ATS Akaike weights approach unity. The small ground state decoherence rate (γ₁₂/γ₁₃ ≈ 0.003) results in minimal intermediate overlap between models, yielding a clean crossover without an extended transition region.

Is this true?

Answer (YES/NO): NO